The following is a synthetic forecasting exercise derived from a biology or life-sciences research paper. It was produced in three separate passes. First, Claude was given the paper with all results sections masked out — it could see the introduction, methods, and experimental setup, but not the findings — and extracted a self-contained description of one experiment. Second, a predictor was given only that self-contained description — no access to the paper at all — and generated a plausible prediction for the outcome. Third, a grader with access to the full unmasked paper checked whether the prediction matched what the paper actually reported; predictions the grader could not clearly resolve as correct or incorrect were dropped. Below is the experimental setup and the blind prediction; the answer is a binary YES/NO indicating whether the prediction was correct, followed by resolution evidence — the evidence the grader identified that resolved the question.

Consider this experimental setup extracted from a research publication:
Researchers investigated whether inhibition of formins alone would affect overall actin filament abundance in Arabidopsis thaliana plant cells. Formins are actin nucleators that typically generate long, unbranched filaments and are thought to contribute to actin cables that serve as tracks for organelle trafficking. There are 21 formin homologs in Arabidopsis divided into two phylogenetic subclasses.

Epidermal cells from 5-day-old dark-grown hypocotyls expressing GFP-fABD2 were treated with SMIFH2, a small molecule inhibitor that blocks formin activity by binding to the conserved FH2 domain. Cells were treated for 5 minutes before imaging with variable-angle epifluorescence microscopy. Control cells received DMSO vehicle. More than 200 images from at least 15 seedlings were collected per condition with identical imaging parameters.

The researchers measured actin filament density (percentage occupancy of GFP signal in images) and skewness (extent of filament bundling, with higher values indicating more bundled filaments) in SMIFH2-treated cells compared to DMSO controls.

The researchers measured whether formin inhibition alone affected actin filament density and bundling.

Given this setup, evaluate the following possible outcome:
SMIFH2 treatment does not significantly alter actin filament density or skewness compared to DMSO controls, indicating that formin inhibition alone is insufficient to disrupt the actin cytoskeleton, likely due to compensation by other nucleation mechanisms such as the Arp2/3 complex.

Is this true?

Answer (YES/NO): NO